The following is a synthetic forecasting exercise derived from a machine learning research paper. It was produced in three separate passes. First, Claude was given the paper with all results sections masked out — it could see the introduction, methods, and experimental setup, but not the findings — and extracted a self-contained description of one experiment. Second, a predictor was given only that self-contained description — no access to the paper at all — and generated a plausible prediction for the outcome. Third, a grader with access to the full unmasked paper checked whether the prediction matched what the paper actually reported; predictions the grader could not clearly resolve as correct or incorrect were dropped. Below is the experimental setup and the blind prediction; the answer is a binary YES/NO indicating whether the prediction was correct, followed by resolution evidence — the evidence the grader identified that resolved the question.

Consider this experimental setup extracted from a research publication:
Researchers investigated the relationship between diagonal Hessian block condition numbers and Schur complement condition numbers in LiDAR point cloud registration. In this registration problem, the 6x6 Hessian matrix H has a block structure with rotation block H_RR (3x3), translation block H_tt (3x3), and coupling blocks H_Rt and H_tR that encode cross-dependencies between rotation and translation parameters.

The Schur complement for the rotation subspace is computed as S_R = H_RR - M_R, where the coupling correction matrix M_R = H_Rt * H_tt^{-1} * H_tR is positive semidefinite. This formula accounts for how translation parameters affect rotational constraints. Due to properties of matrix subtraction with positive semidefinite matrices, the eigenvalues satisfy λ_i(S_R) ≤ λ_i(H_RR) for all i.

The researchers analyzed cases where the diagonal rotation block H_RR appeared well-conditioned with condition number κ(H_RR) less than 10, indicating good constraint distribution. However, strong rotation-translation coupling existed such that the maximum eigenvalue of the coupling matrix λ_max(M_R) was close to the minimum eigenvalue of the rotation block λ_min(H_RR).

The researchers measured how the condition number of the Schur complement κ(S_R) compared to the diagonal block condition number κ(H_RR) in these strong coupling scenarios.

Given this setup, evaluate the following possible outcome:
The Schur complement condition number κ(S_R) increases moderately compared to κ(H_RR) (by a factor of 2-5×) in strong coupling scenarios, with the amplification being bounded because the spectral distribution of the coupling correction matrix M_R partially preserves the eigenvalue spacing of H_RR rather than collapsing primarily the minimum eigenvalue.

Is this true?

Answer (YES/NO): NO